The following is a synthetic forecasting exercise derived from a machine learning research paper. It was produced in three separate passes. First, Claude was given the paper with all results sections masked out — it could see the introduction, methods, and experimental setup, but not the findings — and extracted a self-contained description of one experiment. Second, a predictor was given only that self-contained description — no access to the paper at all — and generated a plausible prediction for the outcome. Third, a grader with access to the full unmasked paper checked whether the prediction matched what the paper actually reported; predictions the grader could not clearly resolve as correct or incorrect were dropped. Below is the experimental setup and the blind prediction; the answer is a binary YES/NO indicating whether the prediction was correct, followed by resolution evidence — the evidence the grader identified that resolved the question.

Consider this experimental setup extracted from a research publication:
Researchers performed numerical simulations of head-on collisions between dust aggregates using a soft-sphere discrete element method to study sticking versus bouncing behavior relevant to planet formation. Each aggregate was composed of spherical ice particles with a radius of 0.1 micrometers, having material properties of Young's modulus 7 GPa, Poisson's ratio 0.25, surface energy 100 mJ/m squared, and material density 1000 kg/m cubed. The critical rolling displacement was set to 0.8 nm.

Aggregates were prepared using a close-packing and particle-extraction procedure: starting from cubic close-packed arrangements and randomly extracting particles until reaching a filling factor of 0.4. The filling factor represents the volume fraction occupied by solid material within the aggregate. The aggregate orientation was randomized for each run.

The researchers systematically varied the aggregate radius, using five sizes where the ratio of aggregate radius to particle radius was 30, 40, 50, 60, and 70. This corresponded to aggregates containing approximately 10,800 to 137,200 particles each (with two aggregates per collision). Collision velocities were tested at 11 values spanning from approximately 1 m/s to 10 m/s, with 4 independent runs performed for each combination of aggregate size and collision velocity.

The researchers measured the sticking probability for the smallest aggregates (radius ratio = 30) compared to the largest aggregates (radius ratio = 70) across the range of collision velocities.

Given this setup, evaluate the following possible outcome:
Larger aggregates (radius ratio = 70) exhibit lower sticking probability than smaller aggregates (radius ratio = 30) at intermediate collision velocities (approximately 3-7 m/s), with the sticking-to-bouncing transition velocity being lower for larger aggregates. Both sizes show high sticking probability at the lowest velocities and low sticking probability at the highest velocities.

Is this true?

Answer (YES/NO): NO